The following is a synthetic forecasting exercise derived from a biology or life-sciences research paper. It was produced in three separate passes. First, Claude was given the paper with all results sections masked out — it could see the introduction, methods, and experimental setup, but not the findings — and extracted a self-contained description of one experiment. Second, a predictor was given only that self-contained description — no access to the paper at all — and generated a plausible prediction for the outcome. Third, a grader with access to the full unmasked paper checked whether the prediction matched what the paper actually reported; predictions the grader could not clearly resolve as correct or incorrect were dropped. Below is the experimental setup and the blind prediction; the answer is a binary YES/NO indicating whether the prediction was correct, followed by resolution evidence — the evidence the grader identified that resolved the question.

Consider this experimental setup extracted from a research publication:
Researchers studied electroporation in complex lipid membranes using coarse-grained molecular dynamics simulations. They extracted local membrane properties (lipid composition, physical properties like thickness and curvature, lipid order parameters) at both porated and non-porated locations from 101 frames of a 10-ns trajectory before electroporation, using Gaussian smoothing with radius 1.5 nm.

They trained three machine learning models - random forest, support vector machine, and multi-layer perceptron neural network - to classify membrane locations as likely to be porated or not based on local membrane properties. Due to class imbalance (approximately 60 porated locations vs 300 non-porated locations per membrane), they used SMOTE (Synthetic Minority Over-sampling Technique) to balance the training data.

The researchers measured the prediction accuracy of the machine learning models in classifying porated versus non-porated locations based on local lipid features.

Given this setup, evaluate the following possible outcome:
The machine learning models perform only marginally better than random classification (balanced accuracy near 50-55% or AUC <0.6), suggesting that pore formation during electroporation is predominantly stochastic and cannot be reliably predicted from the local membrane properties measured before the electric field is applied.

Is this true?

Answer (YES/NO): NO